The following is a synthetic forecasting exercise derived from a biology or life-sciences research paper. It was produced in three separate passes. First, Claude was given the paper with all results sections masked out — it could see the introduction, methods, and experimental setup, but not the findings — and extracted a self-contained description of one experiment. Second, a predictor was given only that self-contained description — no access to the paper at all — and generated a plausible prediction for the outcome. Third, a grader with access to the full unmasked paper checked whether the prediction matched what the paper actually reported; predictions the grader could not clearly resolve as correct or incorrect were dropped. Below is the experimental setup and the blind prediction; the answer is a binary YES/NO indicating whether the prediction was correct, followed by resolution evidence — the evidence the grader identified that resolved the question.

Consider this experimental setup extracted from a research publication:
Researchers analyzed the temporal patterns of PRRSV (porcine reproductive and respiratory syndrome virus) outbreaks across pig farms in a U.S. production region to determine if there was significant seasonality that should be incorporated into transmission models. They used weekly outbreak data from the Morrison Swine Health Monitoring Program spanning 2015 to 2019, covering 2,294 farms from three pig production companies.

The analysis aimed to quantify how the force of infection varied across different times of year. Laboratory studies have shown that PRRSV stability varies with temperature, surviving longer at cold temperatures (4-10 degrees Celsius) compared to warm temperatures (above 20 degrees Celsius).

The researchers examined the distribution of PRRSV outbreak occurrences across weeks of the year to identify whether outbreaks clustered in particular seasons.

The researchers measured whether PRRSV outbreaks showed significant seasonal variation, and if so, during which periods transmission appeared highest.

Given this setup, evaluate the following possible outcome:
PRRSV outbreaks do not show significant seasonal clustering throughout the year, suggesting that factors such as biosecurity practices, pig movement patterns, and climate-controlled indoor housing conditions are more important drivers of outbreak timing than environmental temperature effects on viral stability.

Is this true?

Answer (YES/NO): NO